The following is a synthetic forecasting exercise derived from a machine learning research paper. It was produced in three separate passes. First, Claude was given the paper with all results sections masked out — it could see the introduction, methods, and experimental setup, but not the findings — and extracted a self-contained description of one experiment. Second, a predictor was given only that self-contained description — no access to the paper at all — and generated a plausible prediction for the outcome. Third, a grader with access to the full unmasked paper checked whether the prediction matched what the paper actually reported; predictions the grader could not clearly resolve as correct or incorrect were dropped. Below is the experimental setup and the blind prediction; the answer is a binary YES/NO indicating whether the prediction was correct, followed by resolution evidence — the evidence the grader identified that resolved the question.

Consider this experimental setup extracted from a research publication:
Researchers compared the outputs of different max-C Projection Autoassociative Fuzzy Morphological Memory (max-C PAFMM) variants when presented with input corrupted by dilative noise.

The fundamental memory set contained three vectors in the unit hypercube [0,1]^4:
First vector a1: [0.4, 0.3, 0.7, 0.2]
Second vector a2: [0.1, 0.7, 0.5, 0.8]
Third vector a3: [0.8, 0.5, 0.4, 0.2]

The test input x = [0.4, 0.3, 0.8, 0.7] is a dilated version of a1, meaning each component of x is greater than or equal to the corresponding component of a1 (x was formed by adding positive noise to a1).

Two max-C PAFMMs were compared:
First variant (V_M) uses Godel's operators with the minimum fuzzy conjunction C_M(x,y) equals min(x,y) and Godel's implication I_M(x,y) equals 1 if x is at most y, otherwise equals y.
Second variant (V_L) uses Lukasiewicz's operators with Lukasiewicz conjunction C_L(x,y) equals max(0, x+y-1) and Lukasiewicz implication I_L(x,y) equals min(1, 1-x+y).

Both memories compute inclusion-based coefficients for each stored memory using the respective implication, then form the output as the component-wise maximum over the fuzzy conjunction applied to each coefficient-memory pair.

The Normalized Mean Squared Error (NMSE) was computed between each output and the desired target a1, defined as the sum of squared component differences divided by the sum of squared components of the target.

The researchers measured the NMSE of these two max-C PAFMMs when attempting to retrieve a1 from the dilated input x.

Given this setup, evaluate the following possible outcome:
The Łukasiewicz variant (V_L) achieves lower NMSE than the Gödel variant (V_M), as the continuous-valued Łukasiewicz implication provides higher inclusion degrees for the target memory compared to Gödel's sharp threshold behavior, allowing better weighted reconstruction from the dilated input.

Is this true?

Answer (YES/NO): NO